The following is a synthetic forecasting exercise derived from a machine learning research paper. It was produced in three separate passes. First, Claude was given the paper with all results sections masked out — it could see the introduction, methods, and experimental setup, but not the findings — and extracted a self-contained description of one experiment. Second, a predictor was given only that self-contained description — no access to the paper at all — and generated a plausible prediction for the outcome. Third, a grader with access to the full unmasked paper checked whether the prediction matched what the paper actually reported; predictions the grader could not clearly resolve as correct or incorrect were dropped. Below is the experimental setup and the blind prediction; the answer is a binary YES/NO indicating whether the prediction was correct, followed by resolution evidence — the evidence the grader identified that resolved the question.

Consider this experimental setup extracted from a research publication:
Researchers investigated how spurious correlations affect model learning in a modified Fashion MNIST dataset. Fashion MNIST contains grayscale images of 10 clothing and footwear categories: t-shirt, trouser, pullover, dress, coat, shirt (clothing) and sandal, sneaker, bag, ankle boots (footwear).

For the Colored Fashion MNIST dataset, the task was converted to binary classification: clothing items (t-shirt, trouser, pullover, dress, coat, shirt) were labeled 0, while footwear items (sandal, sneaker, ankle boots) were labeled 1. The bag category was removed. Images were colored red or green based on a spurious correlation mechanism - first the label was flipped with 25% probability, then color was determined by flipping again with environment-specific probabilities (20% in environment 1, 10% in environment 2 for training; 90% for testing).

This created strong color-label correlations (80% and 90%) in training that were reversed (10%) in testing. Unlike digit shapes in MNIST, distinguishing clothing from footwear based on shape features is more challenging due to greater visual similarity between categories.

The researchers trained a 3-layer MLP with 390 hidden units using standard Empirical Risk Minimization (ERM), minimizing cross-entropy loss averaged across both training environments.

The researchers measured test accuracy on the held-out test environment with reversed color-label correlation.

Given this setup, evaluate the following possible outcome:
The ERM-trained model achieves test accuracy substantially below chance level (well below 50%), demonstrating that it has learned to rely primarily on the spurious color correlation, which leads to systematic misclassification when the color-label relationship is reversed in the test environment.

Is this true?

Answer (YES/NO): YES